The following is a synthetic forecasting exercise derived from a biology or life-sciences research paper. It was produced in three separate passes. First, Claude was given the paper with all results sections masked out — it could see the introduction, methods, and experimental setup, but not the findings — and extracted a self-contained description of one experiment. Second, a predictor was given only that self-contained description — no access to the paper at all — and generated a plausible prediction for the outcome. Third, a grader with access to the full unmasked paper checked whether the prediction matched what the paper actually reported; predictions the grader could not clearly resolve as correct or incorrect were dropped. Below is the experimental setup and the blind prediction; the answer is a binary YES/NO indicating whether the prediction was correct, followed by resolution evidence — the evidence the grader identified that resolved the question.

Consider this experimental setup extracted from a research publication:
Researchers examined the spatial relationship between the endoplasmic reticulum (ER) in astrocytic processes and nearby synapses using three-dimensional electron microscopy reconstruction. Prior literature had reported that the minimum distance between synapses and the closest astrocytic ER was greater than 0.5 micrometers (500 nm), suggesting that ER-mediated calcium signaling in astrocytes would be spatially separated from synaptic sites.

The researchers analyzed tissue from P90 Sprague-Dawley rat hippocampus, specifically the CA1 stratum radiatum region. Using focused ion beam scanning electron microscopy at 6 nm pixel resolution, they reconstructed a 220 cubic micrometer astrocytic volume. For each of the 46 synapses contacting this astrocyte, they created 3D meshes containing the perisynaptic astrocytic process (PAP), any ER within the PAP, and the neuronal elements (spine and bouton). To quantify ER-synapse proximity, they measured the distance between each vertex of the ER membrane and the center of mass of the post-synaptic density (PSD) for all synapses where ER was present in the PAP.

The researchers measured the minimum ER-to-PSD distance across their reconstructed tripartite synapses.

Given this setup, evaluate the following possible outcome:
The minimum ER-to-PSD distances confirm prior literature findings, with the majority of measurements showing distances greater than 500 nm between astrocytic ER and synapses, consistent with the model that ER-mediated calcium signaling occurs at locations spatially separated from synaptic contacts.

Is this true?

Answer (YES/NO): NO